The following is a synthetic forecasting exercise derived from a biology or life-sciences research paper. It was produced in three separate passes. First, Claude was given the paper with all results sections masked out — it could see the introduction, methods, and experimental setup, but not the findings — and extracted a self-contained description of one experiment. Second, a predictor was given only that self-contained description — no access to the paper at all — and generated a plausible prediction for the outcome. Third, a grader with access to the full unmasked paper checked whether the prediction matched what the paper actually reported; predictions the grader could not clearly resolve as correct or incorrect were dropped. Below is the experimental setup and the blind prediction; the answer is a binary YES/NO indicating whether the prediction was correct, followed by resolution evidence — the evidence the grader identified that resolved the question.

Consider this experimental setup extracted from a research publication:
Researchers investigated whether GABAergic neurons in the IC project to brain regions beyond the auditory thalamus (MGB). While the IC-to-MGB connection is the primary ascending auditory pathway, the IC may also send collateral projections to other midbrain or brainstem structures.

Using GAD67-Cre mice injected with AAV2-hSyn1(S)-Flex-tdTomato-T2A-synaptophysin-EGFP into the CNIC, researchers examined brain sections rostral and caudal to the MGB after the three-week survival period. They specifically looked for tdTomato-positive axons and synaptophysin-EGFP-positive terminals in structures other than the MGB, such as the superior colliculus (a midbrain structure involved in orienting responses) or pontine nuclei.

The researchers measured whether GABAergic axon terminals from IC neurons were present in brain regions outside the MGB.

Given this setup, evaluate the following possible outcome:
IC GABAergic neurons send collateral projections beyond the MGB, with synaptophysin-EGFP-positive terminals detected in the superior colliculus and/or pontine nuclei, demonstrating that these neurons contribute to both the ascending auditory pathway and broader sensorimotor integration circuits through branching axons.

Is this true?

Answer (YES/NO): NO